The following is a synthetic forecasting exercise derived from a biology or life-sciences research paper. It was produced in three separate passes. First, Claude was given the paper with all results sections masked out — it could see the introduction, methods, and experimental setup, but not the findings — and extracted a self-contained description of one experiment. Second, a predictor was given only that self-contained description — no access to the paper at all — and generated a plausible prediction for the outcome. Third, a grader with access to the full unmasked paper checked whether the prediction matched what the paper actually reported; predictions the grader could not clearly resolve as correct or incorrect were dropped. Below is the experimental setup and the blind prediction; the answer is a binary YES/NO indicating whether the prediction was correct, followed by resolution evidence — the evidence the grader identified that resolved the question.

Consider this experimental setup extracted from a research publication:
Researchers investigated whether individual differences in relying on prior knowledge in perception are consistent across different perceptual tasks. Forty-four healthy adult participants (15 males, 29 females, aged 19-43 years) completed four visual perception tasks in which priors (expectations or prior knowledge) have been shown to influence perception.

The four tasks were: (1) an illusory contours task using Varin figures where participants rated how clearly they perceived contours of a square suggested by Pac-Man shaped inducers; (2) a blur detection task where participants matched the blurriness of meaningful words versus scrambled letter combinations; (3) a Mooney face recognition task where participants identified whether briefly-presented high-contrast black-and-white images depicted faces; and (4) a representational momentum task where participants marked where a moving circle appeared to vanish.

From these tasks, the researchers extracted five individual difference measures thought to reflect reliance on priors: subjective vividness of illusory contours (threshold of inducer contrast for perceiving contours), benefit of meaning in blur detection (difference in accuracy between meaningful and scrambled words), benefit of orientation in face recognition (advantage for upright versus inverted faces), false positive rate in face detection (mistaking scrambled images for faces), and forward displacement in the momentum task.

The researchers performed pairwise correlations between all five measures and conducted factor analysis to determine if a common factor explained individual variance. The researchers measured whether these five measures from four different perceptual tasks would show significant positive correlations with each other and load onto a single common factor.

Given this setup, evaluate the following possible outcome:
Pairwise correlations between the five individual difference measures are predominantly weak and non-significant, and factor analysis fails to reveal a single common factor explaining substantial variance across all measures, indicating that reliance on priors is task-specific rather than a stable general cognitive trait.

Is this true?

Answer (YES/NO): YES